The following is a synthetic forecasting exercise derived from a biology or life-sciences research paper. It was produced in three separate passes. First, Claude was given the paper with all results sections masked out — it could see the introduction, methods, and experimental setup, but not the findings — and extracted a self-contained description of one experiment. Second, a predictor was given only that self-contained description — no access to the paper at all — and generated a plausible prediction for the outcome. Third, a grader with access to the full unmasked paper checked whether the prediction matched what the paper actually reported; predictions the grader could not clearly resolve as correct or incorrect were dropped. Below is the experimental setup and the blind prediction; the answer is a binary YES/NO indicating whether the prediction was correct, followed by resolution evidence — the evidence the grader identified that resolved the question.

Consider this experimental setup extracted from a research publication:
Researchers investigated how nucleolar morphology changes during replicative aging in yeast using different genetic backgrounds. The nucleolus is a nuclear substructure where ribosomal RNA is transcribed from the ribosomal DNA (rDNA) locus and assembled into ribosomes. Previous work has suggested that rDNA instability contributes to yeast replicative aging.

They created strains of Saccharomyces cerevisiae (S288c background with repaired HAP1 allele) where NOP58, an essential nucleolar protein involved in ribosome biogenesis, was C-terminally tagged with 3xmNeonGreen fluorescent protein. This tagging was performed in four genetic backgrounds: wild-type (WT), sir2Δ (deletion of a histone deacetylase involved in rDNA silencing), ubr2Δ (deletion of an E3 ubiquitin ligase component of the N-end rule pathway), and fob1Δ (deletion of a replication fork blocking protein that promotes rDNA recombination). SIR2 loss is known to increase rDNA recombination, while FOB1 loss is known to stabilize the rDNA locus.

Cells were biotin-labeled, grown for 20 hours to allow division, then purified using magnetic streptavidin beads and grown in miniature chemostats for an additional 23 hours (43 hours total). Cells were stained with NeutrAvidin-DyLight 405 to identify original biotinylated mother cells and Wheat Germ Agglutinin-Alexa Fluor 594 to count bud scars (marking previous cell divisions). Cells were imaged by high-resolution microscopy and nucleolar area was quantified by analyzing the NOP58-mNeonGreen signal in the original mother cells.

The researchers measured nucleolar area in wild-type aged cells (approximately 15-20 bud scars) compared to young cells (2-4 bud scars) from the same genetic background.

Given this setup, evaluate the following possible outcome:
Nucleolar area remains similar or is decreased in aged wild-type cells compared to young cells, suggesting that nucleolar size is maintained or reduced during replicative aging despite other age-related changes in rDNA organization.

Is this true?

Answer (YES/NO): NO